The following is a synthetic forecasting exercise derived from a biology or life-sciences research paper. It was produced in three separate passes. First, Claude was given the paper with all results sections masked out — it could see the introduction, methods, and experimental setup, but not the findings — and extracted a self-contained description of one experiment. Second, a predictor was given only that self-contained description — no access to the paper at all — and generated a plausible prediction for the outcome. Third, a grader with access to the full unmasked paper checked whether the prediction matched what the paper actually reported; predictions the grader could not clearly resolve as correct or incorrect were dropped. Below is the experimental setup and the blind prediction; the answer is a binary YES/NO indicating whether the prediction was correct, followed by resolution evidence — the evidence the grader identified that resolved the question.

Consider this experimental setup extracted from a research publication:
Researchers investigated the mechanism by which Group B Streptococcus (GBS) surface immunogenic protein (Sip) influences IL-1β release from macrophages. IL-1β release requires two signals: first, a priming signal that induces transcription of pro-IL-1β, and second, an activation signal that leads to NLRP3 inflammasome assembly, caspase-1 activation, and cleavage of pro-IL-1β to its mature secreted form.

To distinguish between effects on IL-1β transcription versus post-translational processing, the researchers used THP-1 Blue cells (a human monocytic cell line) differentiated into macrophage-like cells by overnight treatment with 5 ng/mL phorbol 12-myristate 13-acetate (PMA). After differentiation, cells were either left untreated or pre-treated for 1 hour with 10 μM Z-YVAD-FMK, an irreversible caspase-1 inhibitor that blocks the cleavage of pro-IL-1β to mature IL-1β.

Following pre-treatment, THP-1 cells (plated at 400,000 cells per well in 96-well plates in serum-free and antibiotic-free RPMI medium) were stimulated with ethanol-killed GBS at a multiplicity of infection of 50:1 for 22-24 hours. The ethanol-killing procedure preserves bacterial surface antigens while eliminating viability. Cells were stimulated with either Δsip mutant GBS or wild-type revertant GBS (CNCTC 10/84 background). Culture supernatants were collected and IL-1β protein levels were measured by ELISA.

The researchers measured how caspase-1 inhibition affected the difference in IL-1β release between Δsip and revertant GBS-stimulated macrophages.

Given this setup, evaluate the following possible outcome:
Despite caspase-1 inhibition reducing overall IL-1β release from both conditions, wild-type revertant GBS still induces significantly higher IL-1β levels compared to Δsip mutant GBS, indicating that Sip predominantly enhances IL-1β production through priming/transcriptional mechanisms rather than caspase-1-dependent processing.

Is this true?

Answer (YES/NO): NO